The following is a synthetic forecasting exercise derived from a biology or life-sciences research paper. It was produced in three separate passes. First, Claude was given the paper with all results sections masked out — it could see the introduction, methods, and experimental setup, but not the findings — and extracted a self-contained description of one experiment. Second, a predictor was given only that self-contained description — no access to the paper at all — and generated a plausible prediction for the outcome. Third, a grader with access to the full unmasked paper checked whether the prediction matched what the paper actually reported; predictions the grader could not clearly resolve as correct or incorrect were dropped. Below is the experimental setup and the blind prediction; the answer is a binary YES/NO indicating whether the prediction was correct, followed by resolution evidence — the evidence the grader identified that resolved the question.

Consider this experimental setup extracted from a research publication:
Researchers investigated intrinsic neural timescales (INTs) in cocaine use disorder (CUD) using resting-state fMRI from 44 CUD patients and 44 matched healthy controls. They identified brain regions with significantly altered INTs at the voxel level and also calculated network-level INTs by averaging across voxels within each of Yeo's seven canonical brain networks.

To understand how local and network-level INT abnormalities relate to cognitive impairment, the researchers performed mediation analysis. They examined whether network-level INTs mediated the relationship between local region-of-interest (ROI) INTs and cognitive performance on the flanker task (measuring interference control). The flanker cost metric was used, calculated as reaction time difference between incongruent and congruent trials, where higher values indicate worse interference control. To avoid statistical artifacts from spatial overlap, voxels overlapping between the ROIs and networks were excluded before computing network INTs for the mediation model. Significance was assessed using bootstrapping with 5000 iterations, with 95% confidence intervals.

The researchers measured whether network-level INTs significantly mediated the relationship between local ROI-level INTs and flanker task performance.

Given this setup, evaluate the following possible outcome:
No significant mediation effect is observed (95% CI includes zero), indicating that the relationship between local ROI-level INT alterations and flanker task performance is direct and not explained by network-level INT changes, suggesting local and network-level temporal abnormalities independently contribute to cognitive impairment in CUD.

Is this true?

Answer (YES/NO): NO